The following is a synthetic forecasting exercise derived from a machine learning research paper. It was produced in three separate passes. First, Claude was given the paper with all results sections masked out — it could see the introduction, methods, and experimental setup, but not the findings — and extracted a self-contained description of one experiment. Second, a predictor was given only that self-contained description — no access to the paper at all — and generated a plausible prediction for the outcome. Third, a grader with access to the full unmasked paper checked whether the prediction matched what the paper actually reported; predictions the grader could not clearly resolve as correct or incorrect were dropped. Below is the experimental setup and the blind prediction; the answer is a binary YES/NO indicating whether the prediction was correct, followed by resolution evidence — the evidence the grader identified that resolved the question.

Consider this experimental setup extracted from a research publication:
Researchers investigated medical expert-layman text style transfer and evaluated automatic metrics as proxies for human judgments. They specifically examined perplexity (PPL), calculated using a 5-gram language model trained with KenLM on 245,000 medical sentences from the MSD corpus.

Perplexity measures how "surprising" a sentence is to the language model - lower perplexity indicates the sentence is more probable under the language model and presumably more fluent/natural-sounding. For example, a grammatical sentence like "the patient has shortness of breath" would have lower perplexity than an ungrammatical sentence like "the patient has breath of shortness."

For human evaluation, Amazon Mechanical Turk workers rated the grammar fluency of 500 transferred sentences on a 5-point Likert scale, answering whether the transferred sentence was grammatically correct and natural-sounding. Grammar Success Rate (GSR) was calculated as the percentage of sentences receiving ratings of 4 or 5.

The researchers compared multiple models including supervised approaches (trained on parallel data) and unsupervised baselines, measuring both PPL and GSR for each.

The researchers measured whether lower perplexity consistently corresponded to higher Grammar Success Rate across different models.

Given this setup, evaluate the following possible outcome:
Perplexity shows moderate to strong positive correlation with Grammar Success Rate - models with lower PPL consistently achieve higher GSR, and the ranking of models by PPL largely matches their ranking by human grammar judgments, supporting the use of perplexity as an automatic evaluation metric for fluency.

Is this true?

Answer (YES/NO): NO